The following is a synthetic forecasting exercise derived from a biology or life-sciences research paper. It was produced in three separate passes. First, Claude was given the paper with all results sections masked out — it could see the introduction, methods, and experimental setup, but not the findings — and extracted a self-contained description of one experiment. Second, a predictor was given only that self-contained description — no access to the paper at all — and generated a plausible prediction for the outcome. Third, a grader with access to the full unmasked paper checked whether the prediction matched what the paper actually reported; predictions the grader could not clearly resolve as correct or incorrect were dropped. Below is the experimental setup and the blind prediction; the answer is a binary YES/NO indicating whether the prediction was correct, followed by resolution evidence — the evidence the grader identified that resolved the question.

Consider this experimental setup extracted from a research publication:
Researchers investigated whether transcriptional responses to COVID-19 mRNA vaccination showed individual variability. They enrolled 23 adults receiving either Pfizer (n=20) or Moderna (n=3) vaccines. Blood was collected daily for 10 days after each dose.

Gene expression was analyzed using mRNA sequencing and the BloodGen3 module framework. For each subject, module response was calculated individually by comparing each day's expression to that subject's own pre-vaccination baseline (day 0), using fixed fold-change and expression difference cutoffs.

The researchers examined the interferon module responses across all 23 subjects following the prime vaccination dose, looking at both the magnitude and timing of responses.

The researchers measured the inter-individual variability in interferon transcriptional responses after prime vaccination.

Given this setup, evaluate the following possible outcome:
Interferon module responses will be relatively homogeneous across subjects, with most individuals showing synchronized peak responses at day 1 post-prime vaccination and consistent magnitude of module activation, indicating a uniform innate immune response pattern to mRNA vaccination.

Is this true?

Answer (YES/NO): NO